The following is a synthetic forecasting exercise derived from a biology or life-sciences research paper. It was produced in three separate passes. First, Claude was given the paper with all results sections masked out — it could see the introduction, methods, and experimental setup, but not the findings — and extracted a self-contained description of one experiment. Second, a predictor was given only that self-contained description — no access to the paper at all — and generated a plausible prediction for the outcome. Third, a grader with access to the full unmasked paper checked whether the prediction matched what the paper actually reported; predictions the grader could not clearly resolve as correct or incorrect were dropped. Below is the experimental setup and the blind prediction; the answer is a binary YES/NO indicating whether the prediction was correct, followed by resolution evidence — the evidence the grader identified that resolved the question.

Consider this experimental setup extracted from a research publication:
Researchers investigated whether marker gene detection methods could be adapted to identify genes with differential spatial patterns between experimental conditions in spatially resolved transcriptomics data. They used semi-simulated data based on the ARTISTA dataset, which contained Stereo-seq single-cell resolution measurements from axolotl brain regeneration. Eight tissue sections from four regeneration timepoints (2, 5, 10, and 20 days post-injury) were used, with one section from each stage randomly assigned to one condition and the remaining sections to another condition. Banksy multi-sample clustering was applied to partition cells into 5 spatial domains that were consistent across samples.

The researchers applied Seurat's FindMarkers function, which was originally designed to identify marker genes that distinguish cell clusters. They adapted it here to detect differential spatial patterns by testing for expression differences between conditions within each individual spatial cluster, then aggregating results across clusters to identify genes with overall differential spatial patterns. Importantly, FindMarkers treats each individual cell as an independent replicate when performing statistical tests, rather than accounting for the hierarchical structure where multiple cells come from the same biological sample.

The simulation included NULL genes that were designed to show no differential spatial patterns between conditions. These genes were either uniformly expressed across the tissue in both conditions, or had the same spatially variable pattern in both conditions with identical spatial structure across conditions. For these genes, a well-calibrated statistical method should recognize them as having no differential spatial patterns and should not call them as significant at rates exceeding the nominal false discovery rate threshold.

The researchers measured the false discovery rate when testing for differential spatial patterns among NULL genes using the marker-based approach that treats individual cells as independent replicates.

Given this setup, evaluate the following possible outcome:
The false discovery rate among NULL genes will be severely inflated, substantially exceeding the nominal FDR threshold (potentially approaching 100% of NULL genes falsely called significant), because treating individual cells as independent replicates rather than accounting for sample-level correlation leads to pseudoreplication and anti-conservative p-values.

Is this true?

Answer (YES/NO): YES